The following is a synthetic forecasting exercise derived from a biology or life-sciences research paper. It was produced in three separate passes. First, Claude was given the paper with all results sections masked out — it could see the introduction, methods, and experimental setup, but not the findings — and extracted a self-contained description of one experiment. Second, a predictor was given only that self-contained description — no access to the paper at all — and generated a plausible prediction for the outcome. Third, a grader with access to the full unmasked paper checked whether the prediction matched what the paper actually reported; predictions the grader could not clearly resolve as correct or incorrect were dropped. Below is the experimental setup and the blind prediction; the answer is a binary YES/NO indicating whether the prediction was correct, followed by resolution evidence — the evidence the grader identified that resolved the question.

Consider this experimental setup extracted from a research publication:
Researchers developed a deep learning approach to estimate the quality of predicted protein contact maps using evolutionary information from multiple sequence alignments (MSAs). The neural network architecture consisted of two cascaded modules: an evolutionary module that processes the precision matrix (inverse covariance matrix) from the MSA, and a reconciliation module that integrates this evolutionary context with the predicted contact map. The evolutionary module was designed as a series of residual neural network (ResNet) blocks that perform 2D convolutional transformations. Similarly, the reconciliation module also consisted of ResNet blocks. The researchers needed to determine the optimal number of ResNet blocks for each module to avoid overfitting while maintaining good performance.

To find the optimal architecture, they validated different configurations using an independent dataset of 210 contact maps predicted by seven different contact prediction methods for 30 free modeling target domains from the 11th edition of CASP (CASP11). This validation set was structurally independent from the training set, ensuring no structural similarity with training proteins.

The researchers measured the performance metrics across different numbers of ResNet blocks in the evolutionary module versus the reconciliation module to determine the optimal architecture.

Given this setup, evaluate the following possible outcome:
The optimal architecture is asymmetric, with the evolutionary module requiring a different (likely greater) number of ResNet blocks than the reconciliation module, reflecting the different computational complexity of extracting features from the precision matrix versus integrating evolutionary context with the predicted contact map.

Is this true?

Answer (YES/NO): YES